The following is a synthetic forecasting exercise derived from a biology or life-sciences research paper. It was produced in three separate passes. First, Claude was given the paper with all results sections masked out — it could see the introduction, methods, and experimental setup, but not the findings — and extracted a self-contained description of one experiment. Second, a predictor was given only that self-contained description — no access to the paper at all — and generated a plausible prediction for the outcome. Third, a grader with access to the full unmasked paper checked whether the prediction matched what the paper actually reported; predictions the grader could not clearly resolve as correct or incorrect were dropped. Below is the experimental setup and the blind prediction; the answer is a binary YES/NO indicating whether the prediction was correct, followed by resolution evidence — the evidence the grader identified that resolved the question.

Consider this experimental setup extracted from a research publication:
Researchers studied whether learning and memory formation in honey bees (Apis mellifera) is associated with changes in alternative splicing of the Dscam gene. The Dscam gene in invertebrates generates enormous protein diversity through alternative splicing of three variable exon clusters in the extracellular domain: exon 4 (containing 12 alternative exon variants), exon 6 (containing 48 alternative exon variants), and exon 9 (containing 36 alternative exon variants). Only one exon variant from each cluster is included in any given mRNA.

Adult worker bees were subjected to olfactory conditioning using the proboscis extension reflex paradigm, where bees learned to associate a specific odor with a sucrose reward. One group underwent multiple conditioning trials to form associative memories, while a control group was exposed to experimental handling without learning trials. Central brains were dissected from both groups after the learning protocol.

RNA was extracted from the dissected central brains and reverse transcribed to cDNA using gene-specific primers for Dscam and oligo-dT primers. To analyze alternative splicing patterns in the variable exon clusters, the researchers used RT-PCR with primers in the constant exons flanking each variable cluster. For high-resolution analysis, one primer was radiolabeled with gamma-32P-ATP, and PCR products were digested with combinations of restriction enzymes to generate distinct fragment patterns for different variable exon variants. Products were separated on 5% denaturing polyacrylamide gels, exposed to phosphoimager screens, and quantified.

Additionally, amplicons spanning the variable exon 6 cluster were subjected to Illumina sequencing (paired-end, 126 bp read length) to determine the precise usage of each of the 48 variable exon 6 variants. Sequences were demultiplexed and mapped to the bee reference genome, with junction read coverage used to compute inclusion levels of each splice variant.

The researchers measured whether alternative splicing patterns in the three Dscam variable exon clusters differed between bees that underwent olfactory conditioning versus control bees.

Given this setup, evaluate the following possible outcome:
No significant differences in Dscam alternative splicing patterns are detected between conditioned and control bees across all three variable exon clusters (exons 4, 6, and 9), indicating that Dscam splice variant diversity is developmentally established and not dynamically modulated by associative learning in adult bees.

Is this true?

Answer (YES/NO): NO